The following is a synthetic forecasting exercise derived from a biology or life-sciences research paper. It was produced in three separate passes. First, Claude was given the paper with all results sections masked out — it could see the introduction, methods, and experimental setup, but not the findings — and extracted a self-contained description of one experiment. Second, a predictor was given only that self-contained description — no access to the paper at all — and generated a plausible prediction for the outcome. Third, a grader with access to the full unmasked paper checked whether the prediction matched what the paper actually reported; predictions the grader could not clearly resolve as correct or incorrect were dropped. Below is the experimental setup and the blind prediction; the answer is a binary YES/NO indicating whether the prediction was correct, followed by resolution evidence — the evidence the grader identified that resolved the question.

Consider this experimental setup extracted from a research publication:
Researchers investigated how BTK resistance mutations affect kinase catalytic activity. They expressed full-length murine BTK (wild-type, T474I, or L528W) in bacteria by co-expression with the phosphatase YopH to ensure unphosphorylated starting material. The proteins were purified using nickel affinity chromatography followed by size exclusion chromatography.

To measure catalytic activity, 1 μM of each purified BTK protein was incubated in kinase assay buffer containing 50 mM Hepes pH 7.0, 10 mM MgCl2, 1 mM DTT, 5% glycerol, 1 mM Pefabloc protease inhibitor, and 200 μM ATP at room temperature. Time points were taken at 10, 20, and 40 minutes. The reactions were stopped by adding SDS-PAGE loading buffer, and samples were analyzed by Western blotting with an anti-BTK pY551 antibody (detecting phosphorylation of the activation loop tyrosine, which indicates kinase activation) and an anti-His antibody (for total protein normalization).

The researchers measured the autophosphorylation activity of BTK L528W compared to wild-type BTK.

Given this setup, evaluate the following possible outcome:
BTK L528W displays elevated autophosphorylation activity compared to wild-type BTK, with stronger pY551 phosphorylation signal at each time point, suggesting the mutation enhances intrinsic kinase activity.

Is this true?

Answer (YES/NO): NO